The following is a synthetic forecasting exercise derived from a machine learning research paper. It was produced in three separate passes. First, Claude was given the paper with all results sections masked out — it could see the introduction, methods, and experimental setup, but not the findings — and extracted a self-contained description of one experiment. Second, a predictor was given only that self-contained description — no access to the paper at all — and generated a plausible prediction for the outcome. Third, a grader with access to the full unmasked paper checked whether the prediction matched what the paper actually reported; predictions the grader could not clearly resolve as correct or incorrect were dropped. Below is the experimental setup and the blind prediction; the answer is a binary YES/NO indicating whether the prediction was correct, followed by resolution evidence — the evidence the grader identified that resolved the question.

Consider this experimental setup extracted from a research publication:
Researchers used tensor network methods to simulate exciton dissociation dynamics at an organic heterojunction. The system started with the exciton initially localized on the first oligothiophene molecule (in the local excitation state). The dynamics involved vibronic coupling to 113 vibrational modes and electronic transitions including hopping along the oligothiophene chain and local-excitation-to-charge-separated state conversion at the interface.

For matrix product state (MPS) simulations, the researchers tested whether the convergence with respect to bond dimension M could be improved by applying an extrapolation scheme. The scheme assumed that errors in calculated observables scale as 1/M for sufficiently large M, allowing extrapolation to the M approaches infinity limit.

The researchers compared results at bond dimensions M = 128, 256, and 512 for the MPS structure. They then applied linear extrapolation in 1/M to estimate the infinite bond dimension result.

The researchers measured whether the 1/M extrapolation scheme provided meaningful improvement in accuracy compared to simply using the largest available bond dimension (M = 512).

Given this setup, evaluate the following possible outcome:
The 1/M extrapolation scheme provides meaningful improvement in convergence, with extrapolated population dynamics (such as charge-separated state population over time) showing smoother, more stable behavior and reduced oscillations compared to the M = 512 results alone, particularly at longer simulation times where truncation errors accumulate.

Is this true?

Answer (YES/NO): NO